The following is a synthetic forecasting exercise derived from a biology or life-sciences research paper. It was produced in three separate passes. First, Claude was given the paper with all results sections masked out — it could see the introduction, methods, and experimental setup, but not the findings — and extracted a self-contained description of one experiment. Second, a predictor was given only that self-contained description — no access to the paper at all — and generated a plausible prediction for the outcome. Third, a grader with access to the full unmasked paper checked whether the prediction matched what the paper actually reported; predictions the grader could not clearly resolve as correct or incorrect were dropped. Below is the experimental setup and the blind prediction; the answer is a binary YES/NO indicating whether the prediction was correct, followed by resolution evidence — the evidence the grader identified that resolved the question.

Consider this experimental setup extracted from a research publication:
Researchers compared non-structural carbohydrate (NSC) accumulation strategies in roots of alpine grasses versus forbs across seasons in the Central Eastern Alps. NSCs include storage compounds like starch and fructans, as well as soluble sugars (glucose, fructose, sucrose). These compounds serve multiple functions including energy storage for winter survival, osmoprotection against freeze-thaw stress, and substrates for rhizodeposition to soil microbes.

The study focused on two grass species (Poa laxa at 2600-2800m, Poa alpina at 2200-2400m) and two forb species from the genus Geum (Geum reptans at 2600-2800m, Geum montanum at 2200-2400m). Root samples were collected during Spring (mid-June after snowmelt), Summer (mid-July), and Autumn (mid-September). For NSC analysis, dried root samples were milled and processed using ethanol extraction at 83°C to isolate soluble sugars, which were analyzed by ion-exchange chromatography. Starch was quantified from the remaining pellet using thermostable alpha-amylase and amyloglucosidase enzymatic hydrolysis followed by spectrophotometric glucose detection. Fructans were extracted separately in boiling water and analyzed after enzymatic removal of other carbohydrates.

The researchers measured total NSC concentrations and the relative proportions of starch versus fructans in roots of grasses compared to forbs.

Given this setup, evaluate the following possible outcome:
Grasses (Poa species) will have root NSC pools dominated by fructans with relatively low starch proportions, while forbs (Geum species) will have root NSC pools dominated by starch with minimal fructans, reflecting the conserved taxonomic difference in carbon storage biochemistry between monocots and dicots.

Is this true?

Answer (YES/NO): YES